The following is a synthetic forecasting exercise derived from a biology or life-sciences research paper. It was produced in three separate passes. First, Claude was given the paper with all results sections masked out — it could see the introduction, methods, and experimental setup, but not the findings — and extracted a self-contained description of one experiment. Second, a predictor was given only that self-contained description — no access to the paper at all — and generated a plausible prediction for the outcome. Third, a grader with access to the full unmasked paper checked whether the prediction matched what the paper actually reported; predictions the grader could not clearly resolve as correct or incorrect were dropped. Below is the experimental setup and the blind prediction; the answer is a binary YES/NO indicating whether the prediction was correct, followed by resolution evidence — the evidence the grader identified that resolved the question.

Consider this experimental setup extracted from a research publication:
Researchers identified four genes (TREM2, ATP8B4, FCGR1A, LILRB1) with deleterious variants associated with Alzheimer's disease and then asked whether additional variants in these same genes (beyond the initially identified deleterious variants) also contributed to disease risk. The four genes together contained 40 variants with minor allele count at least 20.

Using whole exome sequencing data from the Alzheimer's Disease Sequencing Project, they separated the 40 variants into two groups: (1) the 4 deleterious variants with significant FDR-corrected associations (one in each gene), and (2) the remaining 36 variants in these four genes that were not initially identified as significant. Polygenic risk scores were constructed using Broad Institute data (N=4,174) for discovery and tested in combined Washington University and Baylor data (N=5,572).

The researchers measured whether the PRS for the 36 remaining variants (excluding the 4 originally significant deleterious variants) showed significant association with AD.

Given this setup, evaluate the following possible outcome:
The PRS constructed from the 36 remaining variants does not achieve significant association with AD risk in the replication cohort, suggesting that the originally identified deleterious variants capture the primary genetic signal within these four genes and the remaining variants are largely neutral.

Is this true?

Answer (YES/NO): NO